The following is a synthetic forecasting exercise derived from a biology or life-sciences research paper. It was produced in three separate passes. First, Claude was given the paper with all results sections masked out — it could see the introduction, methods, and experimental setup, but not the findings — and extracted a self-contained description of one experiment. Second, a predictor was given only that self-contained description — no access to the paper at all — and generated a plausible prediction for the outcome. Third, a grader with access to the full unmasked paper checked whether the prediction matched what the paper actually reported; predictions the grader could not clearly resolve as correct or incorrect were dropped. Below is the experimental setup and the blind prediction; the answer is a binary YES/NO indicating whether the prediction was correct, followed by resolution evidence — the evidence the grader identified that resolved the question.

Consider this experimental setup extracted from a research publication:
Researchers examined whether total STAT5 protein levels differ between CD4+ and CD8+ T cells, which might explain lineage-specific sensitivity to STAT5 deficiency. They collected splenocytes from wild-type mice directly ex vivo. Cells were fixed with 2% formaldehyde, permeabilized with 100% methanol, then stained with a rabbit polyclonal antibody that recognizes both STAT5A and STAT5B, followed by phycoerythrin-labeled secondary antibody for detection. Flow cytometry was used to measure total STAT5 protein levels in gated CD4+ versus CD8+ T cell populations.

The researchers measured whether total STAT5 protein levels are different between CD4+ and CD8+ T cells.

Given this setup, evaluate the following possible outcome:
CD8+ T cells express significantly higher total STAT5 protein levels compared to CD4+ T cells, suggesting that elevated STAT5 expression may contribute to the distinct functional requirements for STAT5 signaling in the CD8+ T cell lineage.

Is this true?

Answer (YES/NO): NO